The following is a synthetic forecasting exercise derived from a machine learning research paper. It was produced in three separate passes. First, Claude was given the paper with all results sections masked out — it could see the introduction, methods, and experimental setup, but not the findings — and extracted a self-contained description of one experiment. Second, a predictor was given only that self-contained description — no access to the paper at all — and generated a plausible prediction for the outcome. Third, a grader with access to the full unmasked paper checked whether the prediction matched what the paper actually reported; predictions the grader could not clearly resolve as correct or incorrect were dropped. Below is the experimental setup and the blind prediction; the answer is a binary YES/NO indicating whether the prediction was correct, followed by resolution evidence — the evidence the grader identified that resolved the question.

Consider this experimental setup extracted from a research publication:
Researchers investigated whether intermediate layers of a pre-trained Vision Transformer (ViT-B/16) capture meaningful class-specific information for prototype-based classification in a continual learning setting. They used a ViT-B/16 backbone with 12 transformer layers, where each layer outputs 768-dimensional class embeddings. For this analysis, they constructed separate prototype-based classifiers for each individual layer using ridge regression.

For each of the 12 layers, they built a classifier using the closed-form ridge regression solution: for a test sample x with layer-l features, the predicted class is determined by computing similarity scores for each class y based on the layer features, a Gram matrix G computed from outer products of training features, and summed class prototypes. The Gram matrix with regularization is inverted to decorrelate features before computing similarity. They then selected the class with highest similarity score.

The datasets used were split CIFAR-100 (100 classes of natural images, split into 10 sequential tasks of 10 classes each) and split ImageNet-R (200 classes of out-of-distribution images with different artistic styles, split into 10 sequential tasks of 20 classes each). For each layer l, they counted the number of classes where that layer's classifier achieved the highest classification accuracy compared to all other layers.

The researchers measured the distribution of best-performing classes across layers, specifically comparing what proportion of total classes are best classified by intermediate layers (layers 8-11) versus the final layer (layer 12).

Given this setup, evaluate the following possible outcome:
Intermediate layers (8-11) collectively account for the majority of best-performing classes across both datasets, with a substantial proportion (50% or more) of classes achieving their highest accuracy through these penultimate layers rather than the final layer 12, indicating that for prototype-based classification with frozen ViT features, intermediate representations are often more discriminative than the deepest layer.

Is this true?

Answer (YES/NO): NO